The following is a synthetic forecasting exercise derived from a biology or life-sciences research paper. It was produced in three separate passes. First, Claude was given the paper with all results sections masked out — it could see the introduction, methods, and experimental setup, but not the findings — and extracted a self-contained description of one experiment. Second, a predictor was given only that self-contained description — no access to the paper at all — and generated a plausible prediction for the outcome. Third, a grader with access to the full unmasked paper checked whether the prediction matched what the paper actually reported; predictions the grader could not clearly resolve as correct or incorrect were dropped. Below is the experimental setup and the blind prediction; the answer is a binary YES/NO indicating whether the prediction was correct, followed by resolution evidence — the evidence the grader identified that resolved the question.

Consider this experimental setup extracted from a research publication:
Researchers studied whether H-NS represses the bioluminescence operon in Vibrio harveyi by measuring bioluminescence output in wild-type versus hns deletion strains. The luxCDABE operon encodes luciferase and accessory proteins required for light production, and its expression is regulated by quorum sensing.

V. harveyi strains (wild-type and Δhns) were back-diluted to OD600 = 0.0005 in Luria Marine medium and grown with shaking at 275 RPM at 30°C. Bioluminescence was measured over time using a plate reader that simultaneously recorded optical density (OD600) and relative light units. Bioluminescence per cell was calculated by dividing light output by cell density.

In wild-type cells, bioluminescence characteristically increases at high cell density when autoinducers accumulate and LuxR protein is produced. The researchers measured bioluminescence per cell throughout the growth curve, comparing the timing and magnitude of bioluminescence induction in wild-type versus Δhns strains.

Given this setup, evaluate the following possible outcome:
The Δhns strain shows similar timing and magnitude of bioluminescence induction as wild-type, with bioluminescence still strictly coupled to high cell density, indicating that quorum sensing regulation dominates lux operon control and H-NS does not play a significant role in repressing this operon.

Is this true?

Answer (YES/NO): NO